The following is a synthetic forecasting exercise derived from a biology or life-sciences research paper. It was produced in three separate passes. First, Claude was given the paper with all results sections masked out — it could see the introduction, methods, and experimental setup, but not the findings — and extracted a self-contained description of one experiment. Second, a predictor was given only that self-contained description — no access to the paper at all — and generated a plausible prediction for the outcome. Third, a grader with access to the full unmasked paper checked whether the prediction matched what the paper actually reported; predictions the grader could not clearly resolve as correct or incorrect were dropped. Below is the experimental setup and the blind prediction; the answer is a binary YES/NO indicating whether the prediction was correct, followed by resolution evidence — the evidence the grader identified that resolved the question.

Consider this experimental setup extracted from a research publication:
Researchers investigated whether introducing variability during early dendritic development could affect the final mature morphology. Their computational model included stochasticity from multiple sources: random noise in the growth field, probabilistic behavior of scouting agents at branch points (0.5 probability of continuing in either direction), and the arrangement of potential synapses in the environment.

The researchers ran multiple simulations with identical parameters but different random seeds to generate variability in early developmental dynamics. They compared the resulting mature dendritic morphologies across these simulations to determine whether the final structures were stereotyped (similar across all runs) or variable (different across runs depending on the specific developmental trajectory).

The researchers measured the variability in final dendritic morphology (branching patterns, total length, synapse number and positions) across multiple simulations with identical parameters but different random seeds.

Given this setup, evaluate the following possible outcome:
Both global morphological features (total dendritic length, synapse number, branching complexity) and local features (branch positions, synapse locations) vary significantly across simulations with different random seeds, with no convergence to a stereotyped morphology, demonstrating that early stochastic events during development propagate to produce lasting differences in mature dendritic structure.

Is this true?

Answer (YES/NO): YES